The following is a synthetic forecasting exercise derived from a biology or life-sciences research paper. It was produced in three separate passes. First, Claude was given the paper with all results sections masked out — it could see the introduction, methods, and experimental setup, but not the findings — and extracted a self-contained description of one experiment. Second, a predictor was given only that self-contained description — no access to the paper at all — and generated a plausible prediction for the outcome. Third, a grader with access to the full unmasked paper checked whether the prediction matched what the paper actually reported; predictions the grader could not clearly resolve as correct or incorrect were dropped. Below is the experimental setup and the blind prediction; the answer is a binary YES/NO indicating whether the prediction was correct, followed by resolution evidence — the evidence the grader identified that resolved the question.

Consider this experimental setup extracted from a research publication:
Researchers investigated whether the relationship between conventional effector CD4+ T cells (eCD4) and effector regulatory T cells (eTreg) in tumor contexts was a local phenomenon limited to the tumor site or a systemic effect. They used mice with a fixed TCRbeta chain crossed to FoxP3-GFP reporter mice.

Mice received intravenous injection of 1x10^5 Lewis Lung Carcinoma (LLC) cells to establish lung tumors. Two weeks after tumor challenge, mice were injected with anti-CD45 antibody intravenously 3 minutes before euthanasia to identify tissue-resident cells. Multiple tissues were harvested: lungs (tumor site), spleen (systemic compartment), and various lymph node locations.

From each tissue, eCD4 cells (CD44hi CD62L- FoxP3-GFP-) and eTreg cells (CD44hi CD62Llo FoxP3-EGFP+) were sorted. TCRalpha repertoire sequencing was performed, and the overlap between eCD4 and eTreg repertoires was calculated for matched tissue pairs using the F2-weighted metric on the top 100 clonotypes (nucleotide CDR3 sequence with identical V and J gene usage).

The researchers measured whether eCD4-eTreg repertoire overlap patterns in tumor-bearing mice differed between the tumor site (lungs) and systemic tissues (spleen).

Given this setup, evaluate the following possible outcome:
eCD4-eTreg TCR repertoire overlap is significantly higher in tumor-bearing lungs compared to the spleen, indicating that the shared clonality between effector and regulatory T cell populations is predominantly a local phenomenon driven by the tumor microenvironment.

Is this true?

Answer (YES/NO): YES